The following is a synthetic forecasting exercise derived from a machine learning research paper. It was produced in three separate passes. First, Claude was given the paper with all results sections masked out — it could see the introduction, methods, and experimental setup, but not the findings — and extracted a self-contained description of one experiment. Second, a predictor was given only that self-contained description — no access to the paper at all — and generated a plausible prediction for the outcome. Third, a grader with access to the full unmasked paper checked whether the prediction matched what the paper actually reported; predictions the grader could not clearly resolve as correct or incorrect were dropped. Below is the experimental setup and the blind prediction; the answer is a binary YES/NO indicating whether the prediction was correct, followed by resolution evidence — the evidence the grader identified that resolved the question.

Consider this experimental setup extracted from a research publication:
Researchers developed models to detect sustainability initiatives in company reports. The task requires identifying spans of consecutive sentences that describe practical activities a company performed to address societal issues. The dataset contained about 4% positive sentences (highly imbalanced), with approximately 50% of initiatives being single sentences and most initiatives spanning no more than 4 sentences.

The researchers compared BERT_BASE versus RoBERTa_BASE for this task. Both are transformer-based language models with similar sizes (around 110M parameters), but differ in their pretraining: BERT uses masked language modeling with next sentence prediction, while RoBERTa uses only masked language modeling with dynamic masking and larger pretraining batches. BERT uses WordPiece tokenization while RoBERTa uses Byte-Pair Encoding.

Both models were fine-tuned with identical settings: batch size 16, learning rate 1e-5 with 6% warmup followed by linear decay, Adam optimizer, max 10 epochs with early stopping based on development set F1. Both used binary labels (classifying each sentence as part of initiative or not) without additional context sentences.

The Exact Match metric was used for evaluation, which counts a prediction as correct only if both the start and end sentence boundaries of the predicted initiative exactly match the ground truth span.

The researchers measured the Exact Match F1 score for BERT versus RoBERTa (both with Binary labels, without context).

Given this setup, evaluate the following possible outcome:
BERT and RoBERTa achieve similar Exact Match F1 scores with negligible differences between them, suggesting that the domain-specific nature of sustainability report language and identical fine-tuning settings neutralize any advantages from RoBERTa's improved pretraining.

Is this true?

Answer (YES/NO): NO